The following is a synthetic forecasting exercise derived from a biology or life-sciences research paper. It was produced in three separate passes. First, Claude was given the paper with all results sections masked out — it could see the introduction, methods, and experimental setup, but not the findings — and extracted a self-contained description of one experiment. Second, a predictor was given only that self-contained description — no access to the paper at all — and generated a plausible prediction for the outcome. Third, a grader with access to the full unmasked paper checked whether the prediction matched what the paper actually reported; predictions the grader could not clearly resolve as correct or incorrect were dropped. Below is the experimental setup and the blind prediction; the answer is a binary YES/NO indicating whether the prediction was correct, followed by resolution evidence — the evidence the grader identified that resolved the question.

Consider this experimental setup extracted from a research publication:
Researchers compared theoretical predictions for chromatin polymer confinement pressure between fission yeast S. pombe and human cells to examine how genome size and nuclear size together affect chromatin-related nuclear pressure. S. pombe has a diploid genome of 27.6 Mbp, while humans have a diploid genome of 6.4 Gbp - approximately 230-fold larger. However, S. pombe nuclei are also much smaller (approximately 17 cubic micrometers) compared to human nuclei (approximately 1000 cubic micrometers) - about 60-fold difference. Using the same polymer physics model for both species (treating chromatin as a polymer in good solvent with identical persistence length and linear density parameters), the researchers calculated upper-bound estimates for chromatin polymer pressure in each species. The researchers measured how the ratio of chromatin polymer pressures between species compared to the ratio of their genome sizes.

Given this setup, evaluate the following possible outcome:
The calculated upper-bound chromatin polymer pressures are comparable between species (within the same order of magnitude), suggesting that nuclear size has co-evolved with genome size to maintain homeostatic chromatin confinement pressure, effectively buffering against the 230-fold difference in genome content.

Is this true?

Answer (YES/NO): NO